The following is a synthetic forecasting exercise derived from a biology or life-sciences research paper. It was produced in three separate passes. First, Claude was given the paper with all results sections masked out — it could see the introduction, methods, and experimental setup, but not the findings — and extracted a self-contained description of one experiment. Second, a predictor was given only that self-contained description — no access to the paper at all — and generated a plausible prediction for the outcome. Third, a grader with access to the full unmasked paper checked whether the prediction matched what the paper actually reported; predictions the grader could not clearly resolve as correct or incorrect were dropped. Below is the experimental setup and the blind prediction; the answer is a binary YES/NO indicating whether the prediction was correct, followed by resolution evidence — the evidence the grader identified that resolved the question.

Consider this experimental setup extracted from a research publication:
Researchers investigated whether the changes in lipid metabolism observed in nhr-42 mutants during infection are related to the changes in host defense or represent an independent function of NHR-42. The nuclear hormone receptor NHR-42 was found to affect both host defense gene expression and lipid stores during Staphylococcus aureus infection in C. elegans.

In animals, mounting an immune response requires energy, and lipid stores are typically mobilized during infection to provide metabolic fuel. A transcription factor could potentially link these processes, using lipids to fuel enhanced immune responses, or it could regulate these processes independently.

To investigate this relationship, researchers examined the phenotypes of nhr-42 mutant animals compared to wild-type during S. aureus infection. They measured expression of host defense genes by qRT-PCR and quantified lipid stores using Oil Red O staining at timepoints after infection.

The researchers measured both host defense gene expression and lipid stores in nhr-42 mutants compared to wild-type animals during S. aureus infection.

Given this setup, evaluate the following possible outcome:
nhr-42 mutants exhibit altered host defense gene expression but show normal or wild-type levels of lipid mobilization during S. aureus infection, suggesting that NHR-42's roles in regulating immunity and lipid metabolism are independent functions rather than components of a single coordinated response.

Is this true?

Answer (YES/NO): NO